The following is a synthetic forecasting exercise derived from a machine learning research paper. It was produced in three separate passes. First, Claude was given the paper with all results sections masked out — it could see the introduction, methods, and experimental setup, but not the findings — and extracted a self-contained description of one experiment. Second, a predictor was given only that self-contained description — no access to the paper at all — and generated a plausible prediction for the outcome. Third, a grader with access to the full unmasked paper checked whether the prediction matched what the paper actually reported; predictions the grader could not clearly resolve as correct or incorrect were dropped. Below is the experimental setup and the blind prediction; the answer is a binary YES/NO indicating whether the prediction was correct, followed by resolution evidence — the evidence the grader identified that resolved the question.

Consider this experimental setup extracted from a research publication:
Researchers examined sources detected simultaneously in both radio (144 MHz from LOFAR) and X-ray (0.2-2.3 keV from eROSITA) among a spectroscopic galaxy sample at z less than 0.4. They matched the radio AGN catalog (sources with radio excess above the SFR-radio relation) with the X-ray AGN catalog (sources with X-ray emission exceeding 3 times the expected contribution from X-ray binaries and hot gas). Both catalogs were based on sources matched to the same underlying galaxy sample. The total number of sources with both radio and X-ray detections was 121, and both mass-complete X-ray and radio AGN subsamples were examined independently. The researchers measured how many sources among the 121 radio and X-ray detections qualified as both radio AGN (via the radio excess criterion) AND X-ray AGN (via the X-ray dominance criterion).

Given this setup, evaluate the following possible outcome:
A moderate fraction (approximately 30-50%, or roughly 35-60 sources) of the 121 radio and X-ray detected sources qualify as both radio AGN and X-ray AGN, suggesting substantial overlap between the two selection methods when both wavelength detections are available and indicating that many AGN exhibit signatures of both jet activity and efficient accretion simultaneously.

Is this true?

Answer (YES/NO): NO